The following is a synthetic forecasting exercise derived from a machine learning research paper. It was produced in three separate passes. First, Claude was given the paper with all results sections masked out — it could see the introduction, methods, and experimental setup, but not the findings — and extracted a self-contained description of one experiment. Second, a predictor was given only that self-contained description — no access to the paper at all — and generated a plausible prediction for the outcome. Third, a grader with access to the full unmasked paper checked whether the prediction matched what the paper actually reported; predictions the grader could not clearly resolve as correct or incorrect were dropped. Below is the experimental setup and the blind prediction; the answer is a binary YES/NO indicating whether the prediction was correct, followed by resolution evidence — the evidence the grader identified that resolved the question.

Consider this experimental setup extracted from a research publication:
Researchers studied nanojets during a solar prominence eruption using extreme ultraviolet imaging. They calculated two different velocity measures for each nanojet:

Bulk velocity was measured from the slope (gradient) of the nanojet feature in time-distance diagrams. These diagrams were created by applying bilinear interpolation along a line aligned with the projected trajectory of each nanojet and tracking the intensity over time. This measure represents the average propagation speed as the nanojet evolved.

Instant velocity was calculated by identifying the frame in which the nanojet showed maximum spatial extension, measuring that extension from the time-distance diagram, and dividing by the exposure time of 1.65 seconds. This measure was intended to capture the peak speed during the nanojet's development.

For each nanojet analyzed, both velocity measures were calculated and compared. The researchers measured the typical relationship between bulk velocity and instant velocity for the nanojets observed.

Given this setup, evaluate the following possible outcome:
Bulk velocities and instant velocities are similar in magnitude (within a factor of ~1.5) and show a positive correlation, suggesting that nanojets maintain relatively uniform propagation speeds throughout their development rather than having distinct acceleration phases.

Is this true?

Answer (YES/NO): NO